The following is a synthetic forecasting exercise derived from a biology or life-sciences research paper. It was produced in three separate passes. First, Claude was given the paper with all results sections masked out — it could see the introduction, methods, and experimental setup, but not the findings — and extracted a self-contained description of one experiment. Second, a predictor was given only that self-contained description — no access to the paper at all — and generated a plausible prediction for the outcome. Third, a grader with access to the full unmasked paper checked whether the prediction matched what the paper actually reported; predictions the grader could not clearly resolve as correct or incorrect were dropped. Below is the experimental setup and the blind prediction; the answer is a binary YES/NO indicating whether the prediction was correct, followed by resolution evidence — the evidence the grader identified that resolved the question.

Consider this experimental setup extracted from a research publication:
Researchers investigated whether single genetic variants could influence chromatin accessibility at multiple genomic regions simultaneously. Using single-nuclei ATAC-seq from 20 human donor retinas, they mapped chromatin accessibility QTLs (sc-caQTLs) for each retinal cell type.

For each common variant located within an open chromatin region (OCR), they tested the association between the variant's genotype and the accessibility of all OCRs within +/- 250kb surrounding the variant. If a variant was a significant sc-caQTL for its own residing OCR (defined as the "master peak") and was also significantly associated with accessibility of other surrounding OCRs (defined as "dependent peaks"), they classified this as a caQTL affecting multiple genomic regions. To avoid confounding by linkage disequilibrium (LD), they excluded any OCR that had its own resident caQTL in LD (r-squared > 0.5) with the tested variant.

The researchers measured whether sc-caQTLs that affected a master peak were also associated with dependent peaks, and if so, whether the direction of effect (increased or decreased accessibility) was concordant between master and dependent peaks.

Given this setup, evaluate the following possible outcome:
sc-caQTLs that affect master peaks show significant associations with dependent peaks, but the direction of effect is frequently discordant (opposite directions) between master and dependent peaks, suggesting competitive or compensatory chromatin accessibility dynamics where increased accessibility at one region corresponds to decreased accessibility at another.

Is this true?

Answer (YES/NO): NO